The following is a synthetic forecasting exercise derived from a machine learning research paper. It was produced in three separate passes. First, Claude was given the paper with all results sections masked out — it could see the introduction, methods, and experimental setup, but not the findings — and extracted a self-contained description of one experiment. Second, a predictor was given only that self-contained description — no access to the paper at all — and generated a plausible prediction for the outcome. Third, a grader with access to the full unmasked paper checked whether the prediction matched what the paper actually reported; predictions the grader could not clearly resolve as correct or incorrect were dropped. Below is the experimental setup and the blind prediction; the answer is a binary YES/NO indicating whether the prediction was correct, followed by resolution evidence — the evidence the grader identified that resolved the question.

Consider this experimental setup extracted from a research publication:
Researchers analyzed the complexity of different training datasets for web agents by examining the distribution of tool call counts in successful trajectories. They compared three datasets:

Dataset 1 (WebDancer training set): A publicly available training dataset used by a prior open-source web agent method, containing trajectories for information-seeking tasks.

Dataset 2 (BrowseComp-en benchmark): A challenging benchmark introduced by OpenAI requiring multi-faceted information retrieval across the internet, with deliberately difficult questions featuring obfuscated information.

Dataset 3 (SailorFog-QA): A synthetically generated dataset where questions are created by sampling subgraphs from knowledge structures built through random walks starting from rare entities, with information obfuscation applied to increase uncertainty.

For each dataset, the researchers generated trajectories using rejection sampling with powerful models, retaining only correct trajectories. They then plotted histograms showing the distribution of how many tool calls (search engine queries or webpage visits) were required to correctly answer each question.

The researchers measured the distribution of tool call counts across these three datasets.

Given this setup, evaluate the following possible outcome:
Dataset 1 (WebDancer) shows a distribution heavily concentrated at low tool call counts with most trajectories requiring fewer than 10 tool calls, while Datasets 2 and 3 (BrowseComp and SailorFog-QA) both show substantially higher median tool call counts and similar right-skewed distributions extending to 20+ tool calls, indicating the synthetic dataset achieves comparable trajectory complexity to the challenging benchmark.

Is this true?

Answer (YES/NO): YES